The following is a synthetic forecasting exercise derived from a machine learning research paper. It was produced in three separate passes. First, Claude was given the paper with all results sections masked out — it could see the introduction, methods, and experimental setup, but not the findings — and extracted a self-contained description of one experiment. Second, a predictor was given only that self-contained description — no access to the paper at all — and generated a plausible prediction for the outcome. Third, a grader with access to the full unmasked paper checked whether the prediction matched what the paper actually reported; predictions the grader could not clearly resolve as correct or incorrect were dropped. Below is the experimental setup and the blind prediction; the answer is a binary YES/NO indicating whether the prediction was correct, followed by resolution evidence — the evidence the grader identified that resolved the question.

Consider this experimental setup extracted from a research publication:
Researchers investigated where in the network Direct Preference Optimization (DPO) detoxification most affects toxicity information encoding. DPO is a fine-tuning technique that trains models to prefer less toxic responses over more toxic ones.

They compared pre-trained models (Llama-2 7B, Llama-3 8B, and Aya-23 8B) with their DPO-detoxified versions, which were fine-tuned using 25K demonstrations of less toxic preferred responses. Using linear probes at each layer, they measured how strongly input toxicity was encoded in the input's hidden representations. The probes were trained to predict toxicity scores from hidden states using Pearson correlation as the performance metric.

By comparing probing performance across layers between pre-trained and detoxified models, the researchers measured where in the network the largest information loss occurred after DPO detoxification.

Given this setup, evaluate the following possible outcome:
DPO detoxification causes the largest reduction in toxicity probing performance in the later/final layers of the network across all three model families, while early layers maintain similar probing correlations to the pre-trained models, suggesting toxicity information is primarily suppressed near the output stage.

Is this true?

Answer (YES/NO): NO